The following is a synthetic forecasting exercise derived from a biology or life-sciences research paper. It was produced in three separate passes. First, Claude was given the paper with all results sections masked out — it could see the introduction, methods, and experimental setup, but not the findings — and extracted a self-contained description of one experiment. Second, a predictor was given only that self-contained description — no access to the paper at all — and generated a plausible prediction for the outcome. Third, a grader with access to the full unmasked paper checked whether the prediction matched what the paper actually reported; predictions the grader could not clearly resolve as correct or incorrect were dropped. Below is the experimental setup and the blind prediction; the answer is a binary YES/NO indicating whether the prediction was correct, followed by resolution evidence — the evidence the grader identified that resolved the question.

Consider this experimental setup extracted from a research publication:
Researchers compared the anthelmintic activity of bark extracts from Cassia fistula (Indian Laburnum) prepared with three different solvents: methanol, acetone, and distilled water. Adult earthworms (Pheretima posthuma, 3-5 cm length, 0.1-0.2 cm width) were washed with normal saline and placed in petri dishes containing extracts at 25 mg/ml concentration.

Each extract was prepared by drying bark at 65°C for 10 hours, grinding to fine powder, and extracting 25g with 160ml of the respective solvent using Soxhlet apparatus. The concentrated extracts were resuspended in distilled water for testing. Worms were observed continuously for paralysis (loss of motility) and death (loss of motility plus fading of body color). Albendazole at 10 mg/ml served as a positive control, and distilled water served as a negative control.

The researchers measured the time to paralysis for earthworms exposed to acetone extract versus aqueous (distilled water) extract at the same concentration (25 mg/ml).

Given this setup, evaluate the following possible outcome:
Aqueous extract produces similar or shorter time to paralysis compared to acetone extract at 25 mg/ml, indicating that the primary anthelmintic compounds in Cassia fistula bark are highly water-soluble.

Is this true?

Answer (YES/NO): YES